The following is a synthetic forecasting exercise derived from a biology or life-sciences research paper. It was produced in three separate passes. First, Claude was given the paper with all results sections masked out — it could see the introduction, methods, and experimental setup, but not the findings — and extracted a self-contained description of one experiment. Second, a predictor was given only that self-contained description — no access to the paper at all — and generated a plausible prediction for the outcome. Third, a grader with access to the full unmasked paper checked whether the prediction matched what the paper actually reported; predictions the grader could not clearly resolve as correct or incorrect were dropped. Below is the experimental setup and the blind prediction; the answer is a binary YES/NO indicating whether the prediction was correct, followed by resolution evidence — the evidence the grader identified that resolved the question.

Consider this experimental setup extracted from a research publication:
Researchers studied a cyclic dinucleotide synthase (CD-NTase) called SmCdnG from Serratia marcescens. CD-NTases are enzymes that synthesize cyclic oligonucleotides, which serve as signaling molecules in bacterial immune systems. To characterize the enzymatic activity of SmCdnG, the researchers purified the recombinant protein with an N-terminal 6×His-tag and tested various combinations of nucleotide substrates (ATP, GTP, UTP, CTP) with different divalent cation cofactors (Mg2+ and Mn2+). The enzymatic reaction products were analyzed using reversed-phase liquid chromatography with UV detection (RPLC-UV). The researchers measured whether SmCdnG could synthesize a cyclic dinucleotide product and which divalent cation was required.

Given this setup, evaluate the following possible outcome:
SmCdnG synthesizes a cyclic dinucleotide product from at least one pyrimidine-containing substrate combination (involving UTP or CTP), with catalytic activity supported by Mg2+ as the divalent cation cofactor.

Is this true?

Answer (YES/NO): NO